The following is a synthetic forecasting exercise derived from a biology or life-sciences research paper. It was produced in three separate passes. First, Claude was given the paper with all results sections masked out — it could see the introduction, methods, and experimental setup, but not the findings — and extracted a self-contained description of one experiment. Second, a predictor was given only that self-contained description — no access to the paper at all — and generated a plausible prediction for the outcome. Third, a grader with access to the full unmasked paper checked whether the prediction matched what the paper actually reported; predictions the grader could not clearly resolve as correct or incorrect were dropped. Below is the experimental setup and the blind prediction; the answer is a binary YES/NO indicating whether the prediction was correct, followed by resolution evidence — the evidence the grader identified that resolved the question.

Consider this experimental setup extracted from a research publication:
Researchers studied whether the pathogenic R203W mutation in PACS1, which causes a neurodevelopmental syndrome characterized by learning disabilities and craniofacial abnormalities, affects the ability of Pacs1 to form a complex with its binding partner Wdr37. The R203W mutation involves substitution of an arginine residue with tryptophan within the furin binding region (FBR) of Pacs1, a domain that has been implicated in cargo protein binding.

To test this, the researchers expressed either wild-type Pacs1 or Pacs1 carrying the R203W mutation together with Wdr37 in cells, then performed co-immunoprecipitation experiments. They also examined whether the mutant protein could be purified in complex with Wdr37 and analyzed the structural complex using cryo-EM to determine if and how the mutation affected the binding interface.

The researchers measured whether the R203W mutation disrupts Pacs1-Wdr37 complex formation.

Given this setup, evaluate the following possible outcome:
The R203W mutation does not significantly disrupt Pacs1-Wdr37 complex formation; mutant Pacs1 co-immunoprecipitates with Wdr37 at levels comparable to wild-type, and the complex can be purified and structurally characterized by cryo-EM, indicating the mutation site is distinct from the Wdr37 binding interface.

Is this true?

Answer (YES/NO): YES